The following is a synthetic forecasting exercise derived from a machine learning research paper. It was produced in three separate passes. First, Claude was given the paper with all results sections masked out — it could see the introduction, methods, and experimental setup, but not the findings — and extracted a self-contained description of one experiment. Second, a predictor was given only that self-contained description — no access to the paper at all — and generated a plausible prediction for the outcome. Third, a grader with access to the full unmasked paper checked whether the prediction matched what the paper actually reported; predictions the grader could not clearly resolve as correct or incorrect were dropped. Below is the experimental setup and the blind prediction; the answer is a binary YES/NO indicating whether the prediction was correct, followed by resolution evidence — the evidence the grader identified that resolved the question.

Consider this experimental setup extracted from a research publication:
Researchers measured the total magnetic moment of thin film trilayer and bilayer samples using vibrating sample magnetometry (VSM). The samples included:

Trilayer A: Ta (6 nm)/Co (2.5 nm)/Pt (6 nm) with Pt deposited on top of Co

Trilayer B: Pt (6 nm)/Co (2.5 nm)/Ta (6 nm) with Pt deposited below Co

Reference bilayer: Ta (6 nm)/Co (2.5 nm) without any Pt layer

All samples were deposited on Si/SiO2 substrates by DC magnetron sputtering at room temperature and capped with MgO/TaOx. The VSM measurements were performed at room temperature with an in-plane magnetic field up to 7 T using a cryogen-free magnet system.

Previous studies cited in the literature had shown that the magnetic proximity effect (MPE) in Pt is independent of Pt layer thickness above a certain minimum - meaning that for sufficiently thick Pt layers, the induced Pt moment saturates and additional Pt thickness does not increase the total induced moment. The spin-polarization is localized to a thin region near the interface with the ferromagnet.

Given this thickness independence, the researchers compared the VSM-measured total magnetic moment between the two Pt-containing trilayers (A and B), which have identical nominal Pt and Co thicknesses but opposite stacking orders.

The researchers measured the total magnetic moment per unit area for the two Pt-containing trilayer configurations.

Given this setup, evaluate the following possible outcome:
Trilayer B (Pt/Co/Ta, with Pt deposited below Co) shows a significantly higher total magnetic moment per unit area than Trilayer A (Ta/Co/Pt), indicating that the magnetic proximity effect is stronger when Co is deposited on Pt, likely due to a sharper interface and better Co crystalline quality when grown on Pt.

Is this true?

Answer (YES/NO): NO